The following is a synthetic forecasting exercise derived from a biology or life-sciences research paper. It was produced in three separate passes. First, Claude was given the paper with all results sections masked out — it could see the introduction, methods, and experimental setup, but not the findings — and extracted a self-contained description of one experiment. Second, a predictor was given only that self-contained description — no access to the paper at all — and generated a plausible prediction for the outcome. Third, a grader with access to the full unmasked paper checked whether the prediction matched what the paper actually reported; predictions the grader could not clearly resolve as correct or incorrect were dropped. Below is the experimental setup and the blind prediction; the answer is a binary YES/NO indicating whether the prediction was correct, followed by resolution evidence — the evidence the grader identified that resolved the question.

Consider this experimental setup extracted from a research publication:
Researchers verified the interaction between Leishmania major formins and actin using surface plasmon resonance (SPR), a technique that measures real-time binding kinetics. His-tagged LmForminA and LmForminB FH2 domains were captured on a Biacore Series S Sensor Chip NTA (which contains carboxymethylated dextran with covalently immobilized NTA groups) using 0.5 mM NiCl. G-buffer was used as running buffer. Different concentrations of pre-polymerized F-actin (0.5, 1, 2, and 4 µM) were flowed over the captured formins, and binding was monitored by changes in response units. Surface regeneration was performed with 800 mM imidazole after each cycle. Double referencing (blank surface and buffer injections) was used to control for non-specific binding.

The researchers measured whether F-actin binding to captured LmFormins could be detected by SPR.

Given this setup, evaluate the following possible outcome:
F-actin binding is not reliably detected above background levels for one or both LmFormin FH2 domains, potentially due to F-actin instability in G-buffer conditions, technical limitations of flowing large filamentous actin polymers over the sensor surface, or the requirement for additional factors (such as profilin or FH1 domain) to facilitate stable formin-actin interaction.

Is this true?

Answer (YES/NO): NO